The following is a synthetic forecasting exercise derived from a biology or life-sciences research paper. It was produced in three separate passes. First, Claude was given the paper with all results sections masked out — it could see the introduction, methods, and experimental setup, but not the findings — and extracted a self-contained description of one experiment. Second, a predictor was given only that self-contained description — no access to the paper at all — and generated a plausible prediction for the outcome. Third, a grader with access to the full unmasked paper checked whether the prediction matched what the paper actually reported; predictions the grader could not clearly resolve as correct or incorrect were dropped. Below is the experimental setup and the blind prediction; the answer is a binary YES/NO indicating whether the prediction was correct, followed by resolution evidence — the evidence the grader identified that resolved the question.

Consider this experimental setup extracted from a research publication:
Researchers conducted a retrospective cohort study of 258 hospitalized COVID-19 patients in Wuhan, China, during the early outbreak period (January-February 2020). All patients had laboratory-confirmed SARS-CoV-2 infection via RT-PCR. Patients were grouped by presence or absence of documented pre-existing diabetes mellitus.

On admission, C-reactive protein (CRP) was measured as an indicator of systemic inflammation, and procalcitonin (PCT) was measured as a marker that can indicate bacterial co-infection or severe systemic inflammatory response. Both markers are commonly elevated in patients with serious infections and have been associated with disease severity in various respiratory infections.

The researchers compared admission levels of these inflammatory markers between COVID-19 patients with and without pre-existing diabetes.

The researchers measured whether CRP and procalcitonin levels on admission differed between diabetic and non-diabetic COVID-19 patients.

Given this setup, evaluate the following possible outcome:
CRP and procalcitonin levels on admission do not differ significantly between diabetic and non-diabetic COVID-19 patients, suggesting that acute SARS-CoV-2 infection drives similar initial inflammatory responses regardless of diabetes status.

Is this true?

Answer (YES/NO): YES